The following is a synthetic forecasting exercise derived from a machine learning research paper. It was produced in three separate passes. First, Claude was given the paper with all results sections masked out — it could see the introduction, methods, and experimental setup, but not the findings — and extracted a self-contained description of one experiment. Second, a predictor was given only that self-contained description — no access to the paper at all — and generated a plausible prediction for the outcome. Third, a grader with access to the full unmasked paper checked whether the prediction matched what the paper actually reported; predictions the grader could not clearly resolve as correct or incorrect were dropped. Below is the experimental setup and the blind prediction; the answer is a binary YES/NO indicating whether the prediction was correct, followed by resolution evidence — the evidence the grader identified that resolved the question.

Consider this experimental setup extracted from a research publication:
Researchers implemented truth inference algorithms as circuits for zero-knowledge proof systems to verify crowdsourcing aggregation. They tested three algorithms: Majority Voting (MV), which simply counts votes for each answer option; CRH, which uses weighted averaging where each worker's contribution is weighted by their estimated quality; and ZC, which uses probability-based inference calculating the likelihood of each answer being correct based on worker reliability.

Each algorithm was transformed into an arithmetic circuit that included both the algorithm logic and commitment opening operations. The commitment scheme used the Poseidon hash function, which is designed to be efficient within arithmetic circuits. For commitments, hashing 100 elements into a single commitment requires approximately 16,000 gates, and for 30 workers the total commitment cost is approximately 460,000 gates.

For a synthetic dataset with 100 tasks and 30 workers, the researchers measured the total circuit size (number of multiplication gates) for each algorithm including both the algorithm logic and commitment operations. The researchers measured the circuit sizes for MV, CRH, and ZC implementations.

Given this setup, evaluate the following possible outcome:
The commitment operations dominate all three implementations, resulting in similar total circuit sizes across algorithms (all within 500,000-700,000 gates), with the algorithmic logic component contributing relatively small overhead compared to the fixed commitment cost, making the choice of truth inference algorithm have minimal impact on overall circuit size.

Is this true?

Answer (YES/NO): NO